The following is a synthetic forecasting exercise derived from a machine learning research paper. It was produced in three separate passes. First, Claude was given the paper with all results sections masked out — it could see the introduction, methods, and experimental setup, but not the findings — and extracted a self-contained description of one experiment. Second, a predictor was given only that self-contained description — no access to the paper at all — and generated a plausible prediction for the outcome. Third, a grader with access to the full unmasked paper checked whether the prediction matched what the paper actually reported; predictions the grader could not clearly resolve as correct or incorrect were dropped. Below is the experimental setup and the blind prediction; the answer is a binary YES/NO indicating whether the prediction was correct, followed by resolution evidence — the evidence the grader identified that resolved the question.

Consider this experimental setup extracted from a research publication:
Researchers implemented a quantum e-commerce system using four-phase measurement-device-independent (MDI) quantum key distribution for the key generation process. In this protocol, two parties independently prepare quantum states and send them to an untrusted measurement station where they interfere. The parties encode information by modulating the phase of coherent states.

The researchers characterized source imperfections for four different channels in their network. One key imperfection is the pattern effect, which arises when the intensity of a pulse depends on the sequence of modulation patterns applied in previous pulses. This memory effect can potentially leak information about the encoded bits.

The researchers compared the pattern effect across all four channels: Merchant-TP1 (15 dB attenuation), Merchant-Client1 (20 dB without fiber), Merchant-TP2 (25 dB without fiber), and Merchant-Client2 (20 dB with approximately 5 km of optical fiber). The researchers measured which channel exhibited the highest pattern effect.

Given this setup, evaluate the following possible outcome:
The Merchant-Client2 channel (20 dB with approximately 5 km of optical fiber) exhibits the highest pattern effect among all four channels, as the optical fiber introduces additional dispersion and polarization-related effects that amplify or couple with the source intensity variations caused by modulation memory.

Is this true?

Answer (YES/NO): YES